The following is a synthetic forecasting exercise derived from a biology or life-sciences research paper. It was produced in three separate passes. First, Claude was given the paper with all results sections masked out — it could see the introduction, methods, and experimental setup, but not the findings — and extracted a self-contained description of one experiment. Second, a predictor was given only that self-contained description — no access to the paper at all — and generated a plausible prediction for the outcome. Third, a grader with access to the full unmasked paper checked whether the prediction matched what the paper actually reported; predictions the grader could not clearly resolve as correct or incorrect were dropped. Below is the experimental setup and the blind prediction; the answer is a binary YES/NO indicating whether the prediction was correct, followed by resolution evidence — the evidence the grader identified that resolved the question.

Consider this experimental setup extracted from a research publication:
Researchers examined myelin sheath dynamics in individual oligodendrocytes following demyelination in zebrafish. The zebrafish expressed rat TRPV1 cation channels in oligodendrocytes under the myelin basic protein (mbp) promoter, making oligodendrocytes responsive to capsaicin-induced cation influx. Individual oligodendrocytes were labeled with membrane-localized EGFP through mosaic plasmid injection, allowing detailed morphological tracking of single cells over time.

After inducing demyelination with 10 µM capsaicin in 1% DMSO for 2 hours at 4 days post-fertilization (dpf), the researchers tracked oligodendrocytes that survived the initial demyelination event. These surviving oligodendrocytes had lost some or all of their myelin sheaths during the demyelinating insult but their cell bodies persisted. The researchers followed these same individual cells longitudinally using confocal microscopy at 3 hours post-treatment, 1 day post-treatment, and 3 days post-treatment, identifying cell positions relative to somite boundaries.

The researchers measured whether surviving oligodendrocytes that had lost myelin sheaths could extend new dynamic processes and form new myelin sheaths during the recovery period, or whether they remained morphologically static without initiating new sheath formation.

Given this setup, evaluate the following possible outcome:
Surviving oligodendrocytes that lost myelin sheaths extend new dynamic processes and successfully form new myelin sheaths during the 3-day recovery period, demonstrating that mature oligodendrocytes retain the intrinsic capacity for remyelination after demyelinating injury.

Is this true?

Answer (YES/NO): NO